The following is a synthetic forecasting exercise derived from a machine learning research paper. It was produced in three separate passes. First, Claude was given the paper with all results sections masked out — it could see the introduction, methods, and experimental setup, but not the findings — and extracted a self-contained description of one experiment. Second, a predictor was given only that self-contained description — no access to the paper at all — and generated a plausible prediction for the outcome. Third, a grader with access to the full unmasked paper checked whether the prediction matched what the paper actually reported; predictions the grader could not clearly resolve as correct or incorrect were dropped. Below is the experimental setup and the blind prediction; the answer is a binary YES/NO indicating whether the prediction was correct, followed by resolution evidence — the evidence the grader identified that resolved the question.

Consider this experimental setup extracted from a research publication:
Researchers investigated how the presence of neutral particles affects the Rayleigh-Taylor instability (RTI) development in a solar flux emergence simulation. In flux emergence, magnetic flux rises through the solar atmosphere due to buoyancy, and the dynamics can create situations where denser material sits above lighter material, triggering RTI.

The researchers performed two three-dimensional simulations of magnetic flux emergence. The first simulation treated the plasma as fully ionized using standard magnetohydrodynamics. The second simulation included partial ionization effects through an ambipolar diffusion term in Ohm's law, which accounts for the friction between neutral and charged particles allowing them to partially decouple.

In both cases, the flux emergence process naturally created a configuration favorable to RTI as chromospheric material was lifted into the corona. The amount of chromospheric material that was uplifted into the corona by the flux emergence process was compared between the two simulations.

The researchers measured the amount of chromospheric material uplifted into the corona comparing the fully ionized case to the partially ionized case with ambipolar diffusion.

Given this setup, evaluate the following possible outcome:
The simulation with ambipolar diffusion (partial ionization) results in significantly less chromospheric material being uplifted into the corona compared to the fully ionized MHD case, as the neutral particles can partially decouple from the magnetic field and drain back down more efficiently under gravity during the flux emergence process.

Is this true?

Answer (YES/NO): YES